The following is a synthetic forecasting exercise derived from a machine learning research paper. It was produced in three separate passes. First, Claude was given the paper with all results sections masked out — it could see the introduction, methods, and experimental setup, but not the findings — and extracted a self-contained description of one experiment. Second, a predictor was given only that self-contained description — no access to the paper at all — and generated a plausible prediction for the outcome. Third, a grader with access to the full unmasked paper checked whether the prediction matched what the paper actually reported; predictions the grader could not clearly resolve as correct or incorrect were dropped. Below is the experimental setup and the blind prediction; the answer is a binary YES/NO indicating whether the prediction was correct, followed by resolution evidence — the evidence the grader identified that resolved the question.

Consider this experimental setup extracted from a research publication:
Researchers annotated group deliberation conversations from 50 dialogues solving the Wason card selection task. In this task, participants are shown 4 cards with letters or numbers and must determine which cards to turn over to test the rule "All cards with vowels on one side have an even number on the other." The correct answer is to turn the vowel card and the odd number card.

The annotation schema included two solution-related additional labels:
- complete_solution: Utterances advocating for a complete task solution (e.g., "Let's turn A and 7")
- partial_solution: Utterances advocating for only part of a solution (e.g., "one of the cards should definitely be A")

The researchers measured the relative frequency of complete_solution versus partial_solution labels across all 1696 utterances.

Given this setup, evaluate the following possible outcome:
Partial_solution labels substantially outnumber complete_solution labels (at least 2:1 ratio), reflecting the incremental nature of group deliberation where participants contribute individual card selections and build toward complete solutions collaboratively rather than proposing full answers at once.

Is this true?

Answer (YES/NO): NO